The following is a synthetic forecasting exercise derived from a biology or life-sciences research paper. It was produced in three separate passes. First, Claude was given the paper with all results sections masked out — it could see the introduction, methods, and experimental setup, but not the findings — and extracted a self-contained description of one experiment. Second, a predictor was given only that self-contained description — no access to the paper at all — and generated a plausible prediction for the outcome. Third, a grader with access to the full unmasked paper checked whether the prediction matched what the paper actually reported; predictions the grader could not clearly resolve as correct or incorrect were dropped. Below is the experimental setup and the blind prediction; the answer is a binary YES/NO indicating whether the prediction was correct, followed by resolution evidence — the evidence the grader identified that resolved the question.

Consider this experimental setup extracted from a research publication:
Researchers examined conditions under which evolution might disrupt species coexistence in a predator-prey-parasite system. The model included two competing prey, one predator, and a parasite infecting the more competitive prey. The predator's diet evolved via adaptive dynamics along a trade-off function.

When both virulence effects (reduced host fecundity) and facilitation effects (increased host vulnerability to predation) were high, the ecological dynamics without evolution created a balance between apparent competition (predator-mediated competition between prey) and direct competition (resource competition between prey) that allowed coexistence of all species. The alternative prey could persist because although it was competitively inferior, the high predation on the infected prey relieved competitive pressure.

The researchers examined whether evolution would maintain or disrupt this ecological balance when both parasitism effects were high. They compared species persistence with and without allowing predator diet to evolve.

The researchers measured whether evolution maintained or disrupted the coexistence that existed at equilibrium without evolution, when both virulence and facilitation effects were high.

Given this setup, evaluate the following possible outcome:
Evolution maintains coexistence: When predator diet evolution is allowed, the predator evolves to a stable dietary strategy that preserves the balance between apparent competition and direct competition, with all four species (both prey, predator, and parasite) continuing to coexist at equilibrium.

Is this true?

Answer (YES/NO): NO